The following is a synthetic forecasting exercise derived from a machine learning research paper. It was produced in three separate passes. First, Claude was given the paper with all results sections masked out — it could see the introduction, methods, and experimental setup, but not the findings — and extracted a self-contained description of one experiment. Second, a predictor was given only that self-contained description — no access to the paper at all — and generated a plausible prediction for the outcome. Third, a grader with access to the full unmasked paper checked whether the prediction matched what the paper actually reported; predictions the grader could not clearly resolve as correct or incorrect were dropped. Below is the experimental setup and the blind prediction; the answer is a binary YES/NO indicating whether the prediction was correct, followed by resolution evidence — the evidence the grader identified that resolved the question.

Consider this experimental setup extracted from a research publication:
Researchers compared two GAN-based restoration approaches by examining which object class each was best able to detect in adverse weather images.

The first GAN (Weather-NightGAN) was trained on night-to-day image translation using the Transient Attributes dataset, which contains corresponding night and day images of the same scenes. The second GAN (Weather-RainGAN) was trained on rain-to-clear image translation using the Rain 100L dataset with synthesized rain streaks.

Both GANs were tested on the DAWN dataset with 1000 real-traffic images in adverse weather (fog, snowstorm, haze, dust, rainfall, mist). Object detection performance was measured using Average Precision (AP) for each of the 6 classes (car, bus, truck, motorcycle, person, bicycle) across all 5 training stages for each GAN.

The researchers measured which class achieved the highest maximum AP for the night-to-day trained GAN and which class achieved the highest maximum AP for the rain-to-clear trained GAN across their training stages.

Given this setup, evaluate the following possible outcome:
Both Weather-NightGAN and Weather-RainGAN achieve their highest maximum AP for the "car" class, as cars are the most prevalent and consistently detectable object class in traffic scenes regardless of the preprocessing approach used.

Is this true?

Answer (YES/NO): NO